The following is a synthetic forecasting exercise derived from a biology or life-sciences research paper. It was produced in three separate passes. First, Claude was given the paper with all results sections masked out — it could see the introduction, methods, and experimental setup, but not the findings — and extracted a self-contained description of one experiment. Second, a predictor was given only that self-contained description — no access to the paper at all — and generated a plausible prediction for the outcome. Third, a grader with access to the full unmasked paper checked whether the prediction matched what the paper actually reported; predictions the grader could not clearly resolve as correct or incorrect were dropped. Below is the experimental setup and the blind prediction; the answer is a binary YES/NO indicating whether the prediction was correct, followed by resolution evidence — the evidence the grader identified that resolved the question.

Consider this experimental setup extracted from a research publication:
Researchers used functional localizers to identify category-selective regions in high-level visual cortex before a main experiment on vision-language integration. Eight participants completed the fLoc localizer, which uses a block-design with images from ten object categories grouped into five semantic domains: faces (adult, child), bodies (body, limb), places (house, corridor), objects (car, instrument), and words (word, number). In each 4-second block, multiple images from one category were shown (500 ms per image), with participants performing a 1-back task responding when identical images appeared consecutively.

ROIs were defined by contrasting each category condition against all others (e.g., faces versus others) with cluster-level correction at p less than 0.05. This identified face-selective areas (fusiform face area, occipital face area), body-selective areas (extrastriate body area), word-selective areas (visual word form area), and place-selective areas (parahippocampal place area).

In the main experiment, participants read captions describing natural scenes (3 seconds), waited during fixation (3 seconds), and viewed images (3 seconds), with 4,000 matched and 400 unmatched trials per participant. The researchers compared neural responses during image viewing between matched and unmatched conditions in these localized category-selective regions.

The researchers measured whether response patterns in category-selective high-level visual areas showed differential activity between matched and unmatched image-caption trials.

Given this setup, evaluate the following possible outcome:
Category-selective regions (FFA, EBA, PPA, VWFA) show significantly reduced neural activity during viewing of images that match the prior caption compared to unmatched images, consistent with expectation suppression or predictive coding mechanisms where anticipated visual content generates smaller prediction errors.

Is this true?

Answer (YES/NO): NO